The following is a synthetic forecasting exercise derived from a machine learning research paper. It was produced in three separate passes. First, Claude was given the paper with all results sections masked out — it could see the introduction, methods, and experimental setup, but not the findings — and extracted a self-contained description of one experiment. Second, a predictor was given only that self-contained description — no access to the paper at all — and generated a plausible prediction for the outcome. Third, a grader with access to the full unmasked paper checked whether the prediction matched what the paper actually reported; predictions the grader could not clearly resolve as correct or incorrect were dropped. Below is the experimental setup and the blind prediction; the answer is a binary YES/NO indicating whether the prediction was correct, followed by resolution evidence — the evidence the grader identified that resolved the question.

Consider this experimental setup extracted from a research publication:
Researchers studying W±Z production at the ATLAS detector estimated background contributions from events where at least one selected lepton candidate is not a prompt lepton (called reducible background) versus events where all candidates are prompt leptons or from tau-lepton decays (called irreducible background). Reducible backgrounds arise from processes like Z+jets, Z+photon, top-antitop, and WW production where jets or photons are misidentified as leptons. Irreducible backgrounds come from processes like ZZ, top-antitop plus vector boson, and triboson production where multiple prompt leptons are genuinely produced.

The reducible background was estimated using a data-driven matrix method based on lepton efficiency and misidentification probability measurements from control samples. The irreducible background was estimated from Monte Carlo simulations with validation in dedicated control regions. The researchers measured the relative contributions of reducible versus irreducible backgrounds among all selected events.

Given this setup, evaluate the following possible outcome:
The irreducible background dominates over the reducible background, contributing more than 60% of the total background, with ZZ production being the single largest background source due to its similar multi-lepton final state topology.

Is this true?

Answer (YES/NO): YES